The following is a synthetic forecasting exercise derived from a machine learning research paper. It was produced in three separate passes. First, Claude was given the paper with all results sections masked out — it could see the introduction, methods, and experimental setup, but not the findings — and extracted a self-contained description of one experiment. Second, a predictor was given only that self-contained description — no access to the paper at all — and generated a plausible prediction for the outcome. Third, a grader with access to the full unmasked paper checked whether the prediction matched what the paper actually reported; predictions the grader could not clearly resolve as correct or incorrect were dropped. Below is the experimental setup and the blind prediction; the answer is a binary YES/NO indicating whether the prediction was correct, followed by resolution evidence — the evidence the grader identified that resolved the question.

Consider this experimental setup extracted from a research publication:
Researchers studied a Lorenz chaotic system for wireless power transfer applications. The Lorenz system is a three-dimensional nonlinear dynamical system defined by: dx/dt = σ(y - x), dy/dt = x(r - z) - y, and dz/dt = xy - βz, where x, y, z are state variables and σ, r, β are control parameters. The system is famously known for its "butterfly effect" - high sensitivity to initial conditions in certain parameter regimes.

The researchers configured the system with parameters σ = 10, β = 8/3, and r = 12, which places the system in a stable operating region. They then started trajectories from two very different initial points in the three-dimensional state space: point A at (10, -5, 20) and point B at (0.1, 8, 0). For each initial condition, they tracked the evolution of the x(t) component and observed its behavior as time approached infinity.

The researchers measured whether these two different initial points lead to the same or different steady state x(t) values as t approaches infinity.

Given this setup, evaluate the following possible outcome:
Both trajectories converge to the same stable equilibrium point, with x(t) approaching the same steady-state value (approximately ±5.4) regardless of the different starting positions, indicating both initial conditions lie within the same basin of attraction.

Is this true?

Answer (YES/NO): YES